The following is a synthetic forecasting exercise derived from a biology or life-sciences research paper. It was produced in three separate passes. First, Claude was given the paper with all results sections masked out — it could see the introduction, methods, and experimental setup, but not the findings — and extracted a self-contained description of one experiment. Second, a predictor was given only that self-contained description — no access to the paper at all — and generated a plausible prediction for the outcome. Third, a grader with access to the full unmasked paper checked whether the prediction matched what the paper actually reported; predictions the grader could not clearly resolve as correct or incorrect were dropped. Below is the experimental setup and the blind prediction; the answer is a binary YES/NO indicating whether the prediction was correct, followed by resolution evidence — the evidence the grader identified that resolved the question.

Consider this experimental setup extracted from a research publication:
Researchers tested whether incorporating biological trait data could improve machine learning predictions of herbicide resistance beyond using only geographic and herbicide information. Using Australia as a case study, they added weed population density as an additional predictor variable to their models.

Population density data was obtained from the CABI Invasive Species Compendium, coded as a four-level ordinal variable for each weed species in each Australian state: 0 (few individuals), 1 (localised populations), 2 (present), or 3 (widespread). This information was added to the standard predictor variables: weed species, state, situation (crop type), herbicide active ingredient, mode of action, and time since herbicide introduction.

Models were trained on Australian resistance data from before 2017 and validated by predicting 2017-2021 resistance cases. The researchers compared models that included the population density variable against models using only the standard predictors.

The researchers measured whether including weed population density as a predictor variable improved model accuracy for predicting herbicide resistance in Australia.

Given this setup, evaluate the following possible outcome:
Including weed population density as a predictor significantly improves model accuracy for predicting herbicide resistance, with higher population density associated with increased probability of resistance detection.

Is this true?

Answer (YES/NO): NO